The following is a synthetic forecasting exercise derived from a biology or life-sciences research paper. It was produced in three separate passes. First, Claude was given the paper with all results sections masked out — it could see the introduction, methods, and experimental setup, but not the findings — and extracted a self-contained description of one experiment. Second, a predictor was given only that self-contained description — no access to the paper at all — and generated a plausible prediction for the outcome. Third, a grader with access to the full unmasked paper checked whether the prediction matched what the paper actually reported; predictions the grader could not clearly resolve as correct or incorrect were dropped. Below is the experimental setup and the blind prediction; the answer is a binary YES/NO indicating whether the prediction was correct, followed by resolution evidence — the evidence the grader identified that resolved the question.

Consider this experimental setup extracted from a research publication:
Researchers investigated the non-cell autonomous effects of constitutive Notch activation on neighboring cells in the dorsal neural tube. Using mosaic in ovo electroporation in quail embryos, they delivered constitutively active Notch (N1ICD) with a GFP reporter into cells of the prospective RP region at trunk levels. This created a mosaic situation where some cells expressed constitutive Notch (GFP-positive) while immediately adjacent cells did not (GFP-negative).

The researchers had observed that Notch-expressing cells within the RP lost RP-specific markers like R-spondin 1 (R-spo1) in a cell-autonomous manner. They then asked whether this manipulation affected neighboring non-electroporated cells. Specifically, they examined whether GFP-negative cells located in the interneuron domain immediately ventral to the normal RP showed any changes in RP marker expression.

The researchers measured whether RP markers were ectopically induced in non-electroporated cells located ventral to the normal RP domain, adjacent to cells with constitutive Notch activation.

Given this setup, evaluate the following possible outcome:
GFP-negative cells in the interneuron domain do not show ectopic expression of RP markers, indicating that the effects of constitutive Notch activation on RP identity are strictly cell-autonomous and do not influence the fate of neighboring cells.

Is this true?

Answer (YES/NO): NO